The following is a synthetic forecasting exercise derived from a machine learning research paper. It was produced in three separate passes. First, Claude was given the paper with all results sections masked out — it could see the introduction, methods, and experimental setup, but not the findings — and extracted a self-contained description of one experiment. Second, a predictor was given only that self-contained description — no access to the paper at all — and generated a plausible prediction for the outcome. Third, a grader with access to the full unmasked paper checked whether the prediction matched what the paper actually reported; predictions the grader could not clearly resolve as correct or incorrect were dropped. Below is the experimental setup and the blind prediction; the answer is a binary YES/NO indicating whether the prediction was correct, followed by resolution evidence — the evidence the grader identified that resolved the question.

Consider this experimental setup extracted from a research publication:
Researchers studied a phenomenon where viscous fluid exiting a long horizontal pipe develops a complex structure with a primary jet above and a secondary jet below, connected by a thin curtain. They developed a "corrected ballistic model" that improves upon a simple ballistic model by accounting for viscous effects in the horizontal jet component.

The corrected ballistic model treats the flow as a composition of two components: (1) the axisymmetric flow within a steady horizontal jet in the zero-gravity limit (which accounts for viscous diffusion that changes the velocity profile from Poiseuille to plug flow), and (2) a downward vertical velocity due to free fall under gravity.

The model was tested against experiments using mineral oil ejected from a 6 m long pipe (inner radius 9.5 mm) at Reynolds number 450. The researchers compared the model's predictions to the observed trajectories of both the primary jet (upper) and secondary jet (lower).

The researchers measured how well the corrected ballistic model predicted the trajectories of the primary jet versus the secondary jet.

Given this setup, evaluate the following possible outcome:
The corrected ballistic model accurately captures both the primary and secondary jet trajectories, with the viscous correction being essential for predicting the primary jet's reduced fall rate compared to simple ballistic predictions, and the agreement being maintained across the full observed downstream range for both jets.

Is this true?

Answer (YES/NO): NO